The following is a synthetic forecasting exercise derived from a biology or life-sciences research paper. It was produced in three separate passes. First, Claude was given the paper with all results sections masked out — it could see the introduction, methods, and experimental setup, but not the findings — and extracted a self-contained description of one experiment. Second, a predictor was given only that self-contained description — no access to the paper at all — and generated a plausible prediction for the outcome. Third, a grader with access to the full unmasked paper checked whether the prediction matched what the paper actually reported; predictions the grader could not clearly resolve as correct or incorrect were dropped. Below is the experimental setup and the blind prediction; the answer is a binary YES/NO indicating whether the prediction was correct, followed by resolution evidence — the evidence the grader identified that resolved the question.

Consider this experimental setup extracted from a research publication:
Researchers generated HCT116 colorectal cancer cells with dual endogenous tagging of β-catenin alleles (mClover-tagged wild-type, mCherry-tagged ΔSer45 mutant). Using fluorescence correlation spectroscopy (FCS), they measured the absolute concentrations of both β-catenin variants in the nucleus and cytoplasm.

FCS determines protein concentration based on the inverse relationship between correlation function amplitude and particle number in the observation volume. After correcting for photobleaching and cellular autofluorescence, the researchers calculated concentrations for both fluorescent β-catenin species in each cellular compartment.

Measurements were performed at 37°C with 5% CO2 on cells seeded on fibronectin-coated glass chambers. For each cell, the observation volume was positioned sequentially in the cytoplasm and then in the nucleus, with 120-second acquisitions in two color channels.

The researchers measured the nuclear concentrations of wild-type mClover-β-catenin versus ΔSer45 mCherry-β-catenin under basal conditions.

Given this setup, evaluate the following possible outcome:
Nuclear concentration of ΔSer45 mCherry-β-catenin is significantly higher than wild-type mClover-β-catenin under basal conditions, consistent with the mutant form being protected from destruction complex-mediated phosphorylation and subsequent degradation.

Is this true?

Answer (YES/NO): YES